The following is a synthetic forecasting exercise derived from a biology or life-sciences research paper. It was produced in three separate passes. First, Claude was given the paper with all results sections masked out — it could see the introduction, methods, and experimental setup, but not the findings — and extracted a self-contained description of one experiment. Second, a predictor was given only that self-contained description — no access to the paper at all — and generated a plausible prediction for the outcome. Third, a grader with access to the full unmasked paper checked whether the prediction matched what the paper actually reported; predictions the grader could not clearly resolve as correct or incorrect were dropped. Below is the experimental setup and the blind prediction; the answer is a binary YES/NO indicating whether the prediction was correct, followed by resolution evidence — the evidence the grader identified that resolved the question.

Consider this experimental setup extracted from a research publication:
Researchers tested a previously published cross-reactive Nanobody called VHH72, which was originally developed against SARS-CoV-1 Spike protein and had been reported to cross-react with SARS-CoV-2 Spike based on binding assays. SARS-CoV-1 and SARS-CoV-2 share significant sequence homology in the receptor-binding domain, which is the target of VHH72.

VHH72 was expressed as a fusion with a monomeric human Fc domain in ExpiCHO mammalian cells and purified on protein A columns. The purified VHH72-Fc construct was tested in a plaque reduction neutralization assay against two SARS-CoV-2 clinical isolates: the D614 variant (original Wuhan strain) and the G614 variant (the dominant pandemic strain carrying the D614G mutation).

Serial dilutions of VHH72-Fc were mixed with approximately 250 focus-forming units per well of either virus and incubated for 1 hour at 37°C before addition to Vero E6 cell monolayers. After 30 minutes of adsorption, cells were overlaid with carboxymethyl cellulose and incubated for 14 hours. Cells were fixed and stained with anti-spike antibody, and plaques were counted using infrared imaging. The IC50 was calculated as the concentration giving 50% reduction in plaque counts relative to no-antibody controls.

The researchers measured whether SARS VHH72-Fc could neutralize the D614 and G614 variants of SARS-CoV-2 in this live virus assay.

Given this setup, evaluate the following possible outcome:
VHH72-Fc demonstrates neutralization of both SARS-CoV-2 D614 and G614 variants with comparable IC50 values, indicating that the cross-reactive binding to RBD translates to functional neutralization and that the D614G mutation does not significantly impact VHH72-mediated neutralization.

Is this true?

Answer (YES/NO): YES